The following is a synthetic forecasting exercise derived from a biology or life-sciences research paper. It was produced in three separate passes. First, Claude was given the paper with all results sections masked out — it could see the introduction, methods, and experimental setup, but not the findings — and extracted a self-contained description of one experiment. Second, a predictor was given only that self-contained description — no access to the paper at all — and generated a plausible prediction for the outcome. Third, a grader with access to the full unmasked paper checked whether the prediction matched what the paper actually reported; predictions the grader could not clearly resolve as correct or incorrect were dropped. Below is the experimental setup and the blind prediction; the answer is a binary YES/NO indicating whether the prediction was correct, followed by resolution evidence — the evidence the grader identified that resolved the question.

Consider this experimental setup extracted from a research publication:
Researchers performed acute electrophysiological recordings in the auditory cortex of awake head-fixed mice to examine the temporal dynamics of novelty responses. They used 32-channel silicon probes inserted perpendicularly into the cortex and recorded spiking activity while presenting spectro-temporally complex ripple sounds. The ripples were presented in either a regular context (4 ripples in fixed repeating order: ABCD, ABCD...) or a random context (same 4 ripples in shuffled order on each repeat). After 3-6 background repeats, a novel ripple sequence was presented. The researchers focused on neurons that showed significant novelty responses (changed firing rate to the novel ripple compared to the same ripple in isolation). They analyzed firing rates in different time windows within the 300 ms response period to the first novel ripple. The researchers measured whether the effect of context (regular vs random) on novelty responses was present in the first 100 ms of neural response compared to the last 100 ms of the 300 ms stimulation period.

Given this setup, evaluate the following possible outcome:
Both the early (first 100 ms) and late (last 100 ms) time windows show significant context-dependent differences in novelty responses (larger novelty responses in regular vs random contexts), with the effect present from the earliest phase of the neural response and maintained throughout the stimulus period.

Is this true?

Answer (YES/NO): NO